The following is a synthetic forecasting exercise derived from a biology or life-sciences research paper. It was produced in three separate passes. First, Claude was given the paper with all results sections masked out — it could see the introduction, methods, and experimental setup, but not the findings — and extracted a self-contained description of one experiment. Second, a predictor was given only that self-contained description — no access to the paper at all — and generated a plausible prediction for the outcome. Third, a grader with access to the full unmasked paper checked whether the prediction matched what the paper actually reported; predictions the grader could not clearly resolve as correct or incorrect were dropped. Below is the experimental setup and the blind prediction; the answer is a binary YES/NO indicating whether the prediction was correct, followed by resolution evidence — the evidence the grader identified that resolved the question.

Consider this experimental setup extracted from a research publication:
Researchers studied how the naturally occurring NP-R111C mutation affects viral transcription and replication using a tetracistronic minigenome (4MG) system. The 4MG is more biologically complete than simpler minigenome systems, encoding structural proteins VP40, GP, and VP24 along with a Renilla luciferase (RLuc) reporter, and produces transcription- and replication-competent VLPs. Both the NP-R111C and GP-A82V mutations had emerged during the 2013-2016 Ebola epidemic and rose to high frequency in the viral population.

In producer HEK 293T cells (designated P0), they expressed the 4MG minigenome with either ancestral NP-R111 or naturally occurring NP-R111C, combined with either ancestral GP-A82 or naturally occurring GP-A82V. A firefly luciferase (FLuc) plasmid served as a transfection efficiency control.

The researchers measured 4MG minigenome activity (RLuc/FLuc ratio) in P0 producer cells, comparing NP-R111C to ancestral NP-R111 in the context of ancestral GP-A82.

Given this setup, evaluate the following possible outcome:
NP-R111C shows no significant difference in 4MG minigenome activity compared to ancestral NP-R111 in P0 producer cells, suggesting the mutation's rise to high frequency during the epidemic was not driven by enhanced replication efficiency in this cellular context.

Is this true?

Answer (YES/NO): NO